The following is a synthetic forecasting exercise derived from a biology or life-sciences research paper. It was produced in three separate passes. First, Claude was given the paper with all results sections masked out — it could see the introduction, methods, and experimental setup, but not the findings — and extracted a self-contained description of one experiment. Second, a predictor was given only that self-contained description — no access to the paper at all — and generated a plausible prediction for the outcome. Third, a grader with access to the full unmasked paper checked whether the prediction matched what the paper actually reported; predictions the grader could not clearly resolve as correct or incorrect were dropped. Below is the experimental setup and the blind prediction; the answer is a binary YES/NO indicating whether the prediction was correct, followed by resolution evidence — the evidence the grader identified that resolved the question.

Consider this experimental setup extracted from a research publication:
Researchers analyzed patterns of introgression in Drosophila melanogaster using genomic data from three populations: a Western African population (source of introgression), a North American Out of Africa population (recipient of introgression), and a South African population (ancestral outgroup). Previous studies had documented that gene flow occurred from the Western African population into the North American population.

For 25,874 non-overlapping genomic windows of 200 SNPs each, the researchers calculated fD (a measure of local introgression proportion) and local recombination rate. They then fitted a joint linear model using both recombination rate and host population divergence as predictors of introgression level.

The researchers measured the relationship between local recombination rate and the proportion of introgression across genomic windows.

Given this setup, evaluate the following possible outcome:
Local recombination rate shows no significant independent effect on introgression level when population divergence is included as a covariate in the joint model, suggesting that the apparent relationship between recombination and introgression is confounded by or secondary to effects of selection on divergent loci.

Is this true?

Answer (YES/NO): NO